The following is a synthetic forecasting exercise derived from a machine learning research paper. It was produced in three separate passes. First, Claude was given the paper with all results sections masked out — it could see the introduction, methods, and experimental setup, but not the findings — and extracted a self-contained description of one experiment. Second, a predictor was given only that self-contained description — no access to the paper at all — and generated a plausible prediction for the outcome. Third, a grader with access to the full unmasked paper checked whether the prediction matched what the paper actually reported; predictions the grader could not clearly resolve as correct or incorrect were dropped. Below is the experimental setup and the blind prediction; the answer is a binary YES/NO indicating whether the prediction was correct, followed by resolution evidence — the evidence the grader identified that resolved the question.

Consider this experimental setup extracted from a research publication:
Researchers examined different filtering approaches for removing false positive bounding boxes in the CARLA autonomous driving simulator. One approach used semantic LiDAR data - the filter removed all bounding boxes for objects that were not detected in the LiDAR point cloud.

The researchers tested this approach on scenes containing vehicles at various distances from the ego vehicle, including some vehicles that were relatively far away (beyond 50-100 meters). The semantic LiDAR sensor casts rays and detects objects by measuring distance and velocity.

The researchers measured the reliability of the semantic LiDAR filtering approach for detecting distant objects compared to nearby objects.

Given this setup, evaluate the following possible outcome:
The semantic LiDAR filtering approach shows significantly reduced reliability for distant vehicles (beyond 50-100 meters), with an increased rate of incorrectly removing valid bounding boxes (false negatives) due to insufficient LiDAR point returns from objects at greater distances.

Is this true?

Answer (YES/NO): YES